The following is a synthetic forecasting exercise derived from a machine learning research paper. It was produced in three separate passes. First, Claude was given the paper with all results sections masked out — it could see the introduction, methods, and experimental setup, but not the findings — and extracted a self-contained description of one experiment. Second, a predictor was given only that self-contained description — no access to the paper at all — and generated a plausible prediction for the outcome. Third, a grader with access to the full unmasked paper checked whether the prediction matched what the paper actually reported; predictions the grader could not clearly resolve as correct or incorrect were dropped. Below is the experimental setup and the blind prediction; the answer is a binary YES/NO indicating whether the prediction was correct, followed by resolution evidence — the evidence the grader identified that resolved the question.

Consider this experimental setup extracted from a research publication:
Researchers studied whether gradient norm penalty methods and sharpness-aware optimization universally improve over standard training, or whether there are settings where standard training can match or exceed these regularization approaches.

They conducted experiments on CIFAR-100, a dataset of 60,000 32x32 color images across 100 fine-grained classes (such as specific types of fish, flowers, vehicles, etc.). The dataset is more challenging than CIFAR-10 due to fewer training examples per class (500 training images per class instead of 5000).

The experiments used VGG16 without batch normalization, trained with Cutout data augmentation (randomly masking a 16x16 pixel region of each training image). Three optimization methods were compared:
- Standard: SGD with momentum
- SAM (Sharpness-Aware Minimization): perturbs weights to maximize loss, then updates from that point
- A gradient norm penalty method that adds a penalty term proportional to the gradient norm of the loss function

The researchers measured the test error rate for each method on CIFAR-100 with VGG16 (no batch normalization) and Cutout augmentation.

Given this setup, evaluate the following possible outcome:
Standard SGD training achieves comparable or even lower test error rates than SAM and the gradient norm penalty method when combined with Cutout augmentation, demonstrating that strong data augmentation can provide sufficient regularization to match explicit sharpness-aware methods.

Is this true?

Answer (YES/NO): YES